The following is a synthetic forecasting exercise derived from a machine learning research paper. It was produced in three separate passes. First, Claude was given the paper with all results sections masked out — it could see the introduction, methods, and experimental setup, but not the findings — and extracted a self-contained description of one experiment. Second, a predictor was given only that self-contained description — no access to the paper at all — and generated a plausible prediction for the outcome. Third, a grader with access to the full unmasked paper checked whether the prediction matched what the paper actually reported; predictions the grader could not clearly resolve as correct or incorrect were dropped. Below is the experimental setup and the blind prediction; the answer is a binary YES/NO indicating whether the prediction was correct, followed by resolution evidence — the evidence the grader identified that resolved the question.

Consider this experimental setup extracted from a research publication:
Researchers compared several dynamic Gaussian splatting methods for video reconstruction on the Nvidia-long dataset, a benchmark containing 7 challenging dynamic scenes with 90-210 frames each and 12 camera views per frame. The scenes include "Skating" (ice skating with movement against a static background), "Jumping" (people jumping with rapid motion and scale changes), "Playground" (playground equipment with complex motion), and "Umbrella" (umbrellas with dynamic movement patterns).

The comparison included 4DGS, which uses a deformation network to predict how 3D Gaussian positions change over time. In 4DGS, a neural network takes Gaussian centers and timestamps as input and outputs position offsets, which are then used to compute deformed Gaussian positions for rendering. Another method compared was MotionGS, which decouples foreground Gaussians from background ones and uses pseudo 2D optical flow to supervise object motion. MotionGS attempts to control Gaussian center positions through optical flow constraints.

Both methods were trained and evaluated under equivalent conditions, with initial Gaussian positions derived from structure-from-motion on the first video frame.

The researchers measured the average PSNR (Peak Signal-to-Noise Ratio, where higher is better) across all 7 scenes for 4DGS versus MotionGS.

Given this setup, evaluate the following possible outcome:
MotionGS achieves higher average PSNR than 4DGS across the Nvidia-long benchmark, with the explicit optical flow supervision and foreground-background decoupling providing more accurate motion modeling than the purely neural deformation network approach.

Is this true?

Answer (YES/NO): NO